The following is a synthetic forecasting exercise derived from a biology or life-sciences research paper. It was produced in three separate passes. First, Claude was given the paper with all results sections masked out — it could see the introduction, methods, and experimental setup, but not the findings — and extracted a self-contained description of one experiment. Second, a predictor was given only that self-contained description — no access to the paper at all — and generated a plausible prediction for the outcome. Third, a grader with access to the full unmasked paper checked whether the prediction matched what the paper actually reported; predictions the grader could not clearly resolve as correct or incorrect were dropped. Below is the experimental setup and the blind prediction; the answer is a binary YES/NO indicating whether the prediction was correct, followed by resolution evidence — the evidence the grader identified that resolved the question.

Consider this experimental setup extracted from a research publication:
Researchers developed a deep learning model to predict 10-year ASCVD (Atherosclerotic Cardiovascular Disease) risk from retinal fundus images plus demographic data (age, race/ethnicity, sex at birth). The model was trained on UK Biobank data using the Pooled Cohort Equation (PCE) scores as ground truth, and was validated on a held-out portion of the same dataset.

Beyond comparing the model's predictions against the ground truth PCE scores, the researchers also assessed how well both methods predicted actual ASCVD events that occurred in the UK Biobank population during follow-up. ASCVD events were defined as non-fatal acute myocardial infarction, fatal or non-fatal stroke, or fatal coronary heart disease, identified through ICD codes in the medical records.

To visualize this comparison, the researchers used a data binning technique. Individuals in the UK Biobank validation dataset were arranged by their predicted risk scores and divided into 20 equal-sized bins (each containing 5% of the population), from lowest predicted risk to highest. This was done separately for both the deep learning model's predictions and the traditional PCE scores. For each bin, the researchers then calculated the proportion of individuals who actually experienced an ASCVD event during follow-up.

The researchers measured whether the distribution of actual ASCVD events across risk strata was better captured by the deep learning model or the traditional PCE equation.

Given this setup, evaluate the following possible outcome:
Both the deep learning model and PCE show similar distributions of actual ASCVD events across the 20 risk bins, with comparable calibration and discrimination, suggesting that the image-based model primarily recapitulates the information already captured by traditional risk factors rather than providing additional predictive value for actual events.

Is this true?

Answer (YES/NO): YES